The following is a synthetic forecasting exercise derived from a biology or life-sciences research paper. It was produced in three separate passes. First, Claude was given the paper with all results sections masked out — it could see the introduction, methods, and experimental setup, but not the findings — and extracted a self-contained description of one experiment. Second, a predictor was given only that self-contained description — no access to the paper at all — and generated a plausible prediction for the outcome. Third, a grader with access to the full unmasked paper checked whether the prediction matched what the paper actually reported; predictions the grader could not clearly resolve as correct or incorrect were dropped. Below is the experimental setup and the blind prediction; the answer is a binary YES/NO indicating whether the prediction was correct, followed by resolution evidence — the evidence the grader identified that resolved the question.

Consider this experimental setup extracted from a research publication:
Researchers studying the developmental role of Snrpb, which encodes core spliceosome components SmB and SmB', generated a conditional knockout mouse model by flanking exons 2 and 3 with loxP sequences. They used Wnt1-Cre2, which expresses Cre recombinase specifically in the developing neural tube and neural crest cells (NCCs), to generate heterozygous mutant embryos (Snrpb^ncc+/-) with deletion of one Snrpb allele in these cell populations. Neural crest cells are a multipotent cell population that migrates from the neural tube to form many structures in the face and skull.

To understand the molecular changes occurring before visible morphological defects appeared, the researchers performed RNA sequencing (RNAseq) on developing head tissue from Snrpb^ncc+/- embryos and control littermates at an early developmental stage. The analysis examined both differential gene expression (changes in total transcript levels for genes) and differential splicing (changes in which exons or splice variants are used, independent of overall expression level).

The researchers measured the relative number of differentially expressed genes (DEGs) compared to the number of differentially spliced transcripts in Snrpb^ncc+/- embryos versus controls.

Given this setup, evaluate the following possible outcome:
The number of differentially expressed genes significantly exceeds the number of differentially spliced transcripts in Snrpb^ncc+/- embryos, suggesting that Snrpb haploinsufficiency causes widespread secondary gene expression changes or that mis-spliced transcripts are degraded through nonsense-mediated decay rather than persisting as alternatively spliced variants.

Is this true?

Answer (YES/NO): NO